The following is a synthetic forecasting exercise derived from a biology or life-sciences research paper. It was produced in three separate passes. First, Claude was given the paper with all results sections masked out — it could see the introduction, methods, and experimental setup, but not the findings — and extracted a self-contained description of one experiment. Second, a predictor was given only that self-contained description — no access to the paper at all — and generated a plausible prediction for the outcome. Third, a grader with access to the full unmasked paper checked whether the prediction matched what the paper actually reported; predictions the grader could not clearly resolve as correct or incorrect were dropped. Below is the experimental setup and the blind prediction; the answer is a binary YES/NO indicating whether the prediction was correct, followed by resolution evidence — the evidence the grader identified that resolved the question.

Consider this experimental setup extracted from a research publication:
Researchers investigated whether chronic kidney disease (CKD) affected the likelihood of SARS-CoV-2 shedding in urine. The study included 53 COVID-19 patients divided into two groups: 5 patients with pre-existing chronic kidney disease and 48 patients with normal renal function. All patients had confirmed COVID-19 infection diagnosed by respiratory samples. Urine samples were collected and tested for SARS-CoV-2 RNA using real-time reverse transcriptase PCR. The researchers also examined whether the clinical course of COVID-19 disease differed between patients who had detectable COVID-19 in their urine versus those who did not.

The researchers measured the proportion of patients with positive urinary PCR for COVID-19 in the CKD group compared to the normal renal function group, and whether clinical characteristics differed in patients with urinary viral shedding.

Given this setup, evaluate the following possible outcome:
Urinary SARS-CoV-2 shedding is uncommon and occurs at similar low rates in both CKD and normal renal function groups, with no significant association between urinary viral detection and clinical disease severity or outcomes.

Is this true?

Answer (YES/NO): NO